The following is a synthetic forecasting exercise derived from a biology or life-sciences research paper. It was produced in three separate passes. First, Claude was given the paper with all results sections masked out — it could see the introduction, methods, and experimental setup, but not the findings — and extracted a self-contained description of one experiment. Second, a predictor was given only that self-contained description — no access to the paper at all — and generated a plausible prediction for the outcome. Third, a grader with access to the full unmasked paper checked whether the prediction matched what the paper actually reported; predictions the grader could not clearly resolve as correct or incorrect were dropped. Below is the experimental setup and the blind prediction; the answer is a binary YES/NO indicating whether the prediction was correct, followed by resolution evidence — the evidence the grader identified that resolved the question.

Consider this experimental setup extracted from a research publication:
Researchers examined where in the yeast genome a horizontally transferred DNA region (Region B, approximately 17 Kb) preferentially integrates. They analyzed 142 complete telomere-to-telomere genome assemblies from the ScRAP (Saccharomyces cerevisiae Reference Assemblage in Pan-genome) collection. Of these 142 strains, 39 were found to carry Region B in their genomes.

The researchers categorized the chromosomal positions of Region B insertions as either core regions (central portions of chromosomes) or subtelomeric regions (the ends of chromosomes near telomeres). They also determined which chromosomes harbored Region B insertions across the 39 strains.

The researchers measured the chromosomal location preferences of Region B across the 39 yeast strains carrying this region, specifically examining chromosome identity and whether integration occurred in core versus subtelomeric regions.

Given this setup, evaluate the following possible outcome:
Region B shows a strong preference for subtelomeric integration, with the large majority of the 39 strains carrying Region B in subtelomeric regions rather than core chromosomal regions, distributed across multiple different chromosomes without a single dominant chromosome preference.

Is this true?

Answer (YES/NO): NO